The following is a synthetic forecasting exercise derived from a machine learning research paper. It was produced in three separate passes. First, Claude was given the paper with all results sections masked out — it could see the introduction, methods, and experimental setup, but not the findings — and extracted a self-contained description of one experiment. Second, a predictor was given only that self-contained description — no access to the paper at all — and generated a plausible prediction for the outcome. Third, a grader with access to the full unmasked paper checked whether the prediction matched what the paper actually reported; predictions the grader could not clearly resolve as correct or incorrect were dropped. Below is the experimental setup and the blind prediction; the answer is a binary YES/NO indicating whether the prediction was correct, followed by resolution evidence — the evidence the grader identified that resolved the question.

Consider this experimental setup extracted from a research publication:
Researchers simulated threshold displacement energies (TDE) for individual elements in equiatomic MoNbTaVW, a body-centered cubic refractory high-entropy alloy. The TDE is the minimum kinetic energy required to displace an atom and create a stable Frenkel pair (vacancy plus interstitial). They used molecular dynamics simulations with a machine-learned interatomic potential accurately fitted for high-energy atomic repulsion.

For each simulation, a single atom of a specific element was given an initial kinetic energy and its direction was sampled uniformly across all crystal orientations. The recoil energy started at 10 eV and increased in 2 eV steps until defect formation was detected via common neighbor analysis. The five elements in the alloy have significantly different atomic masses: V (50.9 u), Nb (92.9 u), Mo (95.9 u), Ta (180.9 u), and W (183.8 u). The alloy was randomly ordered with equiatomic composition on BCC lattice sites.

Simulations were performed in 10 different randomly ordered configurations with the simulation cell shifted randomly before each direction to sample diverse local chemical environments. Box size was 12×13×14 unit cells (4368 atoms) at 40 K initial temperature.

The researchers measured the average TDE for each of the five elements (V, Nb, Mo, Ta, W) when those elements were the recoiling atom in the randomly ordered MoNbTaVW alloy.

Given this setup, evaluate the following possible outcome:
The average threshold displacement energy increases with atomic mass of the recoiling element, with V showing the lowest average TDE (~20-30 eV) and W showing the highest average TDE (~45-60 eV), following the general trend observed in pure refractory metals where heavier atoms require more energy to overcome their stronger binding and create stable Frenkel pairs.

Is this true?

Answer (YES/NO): NO